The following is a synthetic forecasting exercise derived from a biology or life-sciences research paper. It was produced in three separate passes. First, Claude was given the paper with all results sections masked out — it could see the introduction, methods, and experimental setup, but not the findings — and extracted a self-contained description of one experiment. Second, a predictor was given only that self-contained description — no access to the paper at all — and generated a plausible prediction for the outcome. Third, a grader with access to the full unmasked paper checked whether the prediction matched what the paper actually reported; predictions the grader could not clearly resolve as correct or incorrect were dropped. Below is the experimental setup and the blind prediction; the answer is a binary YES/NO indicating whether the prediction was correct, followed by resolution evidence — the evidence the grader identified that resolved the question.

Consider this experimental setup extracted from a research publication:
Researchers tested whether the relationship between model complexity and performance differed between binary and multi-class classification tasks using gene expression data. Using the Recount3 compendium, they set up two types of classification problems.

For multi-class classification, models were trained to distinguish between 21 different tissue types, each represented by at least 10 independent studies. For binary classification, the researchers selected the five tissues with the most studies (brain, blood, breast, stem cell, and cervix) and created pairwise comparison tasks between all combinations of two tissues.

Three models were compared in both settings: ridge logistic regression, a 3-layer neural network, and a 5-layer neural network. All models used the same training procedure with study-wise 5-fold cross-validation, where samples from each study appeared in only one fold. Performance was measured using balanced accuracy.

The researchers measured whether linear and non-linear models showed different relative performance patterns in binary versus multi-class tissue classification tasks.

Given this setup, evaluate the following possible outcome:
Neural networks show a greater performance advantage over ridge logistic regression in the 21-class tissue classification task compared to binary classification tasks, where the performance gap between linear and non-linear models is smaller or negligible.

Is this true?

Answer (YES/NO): NO